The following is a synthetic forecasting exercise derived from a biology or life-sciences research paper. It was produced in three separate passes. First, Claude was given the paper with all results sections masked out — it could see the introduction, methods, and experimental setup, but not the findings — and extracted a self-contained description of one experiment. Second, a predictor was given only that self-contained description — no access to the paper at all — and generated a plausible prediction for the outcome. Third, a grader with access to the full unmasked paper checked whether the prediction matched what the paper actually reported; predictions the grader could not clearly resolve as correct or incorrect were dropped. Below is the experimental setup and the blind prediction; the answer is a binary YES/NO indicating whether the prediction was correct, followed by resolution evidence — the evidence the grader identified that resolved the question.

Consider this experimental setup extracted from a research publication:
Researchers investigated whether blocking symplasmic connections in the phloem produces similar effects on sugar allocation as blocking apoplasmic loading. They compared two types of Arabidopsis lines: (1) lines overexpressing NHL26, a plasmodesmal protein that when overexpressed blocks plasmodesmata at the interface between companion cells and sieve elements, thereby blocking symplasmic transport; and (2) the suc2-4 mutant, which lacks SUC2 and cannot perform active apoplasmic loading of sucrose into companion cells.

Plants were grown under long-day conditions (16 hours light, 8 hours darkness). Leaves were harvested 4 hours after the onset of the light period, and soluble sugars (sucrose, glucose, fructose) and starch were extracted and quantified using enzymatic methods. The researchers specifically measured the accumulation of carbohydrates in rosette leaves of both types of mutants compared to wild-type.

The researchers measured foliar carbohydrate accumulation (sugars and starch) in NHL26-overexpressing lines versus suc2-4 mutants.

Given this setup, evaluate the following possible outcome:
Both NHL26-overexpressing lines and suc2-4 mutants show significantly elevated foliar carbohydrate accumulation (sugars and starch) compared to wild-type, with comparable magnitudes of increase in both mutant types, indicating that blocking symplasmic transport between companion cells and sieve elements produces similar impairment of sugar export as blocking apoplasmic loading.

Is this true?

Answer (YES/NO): NO